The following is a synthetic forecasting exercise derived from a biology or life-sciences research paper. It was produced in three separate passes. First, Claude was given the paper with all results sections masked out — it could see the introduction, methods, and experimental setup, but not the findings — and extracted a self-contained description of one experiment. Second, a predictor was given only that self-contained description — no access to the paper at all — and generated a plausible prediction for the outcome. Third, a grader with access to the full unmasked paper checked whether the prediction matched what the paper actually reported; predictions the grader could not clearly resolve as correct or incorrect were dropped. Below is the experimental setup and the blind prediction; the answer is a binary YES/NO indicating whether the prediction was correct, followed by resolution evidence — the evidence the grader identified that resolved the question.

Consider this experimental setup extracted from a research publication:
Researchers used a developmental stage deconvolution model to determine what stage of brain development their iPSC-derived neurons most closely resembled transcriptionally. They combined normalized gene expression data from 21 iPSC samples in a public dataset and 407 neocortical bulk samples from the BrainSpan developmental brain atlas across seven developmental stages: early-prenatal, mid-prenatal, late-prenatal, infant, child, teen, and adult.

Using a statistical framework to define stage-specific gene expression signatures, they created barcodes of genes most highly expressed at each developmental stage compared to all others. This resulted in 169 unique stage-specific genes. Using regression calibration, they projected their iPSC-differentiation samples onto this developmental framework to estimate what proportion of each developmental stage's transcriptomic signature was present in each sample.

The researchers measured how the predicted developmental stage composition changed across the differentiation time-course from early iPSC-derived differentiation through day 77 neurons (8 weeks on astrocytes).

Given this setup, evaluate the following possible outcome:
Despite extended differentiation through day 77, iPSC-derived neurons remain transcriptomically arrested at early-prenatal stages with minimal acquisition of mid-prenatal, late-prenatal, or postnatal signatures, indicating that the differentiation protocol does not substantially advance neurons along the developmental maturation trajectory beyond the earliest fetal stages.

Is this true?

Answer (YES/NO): NO